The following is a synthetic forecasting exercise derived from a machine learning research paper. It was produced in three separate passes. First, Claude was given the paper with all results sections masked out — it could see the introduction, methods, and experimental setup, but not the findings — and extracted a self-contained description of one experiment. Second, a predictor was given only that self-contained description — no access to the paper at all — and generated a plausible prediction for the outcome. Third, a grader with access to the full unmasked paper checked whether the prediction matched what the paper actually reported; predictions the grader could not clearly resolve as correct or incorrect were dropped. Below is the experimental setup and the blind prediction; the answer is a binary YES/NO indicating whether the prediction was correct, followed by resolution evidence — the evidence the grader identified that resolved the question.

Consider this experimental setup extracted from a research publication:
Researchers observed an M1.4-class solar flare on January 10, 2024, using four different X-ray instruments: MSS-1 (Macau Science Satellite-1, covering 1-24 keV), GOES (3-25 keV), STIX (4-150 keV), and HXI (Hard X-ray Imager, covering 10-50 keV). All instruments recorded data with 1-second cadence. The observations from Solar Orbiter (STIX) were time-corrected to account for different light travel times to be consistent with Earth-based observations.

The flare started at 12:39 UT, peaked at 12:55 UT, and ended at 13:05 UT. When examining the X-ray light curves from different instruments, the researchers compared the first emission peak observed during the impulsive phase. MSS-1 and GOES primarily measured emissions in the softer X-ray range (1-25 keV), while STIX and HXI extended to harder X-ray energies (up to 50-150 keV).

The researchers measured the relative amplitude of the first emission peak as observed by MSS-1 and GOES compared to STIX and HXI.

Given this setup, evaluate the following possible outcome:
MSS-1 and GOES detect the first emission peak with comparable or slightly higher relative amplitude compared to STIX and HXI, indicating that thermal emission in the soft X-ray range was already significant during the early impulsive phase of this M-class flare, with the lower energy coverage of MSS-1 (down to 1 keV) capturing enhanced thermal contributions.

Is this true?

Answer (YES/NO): NO